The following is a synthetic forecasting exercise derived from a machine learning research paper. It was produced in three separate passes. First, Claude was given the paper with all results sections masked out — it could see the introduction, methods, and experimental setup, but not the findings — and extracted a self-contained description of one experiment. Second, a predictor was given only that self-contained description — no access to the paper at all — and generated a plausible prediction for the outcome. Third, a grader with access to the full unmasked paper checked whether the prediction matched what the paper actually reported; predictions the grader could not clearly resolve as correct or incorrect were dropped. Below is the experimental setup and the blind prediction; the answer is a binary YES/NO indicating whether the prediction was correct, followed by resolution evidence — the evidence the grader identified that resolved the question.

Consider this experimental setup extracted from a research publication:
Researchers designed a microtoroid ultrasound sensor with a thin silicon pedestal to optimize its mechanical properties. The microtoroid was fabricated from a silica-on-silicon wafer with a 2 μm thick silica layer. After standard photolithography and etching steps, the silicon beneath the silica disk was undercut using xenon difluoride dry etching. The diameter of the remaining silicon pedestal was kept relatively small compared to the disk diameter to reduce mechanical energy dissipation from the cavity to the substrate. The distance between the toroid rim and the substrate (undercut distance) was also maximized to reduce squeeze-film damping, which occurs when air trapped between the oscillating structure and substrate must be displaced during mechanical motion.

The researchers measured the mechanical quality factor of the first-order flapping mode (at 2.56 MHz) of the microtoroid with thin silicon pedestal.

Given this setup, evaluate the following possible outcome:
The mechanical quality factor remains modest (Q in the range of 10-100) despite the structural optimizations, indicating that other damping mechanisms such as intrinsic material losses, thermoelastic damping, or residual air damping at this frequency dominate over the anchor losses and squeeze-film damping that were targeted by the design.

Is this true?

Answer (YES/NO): NO